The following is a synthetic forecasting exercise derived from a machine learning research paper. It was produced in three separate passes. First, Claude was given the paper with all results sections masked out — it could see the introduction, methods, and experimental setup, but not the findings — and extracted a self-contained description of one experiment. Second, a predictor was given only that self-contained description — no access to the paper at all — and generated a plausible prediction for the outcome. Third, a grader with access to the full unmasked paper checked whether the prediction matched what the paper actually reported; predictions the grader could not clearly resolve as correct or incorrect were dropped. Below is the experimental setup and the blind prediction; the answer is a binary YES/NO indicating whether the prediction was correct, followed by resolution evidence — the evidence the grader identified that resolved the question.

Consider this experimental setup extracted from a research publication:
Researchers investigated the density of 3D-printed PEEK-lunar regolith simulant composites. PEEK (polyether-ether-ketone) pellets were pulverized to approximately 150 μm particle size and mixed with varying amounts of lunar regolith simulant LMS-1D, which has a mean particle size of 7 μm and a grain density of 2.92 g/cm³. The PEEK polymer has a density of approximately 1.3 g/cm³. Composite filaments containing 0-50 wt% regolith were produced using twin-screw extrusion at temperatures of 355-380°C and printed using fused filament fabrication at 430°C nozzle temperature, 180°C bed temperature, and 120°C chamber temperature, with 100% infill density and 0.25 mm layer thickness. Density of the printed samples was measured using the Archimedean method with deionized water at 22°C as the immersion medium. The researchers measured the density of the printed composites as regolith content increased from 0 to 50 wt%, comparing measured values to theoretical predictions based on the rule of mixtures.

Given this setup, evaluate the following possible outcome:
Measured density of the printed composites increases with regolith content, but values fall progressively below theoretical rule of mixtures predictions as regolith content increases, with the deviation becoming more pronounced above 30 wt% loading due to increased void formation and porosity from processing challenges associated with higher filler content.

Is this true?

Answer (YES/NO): YES